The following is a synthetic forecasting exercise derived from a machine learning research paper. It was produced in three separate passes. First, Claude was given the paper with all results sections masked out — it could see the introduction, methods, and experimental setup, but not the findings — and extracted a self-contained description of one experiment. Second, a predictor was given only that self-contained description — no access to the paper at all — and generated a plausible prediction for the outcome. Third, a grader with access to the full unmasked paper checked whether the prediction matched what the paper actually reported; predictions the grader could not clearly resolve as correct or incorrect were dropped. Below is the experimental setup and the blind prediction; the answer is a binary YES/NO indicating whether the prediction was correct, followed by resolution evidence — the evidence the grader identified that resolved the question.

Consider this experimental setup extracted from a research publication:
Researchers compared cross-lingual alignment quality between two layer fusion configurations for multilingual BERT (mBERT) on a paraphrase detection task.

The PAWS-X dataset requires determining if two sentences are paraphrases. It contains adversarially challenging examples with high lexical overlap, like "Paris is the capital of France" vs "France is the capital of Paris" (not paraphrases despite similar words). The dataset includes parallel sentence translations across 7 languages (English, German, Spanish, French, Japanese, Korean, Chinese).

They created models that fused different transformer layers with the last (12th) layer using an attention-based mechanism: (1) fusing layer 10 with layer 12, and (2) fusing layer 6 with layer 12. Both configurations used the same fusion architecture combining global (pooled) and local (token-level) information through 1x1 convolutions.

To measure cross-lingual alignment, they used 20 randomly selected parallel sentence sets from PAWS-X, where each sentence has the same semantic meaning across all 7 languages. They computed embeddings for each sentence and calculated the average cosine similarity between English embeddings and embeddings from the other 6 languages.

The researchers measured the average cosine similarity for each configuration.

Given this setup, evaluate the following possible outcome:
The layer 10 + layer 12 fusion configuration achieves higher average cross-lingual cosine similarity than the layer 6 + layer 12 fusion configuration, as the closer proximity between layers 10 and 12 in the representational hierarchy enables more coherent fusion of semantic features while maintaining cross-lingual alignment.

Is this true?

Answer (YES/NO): NO